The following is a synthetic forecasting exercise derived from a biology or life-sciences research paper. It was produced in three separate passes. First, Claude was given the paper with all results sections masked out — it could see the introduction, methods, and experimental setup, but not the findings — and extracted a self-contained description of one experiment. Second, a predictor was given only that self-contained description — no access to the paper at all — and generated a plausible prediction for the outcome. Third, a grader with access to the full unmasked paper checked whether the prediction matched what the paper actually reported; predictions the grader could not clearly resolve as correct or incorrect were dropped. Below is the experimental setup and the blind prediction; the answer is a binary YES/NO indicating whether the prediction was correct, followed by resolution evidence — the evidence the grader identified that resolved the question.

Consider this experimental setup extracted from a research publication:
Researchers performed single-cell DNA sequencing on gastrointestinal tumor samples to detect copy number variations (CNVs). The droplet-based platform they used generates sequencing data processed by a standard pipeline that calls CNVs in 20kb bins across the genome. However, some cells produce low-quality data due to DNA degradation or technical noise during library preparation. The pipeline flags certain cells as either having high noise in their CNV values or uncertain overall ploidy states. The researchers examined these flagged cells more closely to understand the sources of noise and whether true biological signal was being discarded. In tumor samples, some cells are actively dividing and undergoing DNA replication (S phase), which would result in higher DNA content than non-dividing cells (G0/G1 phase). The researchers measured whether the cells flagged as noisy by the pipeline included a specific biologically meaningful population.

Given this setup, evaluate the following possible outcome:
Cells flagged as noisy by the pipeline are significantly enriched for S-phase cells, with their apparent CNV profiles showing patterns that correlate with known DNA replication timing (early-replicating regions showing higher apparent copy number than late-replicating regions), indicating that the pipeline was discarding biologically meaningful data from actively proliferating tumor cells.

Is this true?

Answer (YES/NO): NO